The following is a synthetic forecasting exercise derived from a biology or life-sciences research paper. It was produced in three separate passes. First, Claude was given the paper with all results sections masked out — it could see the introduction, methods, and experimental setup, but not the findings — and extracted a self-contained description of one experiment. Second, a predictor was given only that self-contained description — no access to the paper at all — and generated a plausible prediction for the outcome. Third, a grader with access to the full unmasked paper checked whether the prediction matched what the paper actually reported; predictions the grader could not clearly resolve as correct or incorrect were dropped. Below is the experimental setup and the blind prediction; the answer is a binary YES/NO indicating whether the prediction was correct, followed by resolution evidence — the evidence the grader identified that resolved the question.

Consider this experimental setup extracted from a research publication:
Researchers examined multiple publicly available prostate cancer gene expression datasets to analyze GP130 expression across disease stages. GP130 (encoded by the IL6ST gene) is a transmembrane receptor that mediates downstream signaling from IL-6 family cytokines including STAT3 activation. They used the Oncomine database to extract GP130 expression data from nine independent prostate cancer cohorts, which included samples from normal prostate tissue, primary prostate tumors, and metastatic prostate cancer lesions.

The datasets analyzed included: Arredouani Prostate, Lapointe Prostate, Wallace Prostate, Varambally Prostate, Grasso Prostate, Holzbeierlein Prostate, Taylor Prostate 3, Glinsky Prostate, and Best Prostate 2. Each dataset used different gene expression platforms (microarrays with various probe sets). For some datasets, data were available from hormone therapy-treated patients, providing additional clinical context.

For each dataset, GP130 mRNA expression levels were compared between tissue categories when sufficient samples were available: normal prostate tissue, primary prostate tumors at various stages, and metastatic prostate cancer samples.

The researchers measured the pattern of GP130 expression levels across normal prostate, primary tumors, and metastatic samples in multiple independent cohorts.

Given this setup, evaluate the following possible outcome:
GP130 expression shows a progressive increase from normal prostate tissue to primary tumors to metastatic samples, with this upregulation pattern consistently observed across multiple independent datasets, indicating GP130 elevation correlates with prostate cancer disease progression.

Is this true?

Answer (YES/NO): NO